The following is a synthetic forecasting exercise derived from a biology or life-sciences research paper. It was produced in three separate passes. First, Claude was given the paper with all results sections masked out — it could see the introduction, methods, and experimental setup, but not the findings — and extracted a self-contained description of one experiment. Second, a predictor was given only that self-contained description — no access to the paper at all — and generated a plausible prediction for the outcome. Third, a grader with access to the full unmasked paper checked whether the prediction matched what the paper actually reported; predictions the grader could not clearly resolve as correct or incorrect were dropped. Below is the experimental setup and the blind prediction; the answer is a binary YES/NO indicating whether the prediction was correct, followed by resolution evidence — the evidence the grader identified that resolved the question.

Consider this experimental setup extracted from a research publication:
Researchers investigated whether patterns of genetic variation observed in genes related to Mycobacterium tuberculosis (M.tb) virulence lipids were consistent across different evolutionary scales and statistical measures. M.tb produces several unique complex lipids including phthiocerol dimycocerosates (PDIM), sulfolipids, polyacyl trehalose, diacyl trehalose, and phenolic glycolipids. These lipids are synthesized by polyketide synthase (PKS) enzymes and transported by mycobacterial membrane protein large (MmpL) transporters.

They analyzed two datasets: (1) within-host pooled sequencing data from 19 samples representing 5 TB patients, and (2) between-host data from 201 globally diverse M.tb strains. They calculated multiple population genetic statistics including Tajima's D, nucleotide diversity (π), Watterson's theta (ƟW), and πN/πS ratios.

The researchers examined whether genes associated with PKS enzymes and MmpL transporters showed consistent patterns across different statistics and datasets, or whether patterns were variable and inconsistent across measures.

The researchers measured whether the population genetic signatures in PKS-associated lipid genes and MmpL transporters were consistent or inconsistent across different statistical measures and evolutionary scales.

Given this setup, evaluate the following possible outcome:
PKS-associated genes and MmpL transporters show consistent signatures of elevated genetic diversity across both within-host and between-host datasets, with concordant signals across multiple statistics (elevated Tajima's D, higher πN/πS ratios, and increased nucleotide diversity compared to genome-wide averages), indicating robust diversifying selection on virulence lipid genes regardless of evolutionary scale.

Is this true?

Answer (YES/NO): NO